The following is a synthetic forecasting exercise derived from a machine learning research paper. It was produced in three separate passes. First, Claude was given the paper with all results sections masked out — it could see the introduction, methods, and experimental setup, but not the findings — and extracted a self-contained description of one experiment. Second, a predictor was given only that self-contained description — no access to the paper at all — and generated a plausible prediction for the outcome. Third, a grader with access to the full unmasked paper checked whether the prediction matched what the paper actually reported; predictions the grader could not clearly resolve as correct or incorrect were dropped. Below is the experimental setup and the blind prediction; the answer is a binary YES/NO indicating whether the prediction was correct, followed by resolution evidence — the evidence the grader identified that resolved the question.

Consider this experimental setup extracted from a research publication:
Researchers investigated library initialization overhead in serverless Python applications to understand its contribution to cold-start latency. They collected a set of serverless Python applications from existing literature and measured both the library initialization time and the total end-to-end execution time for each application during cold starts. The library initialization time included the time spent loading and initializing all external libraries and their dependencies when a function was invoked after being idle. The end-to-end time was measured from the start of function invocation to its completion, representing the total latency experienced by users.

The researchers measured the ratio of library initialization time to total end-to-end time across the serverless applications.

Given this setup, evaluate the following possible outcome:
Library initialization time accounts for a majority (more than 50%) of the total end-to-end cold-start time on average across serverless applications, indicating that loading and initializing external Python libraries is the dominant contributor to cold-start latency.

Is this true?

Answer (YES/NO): YES